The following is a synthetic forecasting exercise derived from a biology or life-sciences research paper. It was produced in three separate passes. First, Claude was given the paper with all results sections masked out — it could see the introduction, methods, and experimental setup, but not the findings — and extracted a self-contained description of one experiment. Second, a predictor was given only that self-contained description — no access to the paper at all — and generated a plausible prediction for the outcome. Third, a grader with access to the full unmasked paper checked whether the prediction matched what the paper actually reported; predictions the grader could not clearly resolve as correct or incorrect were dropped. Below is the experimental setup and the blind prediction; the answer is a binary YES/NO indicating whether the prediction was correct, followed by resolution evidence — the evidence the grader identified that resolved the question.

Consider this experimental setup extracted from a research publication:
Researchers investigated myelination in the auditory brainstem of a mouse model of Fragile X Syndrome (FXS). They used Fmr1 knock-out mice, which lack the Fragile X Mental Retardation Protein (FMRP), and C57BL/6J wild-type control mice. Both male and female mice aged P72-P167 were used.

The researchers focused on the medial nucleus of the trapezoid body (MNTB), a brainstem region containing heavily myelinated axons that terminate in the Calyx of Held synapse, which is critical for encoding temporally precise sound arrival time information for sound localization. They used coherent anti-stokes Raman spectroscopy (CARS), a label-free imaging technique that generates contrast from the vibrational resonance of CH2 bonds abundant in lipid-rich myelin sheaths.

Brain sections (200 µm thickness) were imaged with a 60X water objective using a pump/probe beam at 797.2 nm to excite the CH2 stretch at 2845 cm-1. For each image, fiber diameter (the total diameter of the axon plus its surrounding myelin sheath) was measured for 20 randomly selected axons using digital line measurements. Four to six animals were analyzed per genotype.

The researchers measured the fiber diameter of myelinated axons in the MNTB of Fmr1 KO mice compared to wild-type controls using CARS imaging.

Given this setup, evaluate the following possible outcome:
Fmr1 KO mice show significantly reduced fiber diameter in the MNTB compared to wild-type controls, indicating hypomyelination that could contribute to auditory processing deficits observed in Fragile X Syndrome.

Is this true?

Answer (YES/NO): YES